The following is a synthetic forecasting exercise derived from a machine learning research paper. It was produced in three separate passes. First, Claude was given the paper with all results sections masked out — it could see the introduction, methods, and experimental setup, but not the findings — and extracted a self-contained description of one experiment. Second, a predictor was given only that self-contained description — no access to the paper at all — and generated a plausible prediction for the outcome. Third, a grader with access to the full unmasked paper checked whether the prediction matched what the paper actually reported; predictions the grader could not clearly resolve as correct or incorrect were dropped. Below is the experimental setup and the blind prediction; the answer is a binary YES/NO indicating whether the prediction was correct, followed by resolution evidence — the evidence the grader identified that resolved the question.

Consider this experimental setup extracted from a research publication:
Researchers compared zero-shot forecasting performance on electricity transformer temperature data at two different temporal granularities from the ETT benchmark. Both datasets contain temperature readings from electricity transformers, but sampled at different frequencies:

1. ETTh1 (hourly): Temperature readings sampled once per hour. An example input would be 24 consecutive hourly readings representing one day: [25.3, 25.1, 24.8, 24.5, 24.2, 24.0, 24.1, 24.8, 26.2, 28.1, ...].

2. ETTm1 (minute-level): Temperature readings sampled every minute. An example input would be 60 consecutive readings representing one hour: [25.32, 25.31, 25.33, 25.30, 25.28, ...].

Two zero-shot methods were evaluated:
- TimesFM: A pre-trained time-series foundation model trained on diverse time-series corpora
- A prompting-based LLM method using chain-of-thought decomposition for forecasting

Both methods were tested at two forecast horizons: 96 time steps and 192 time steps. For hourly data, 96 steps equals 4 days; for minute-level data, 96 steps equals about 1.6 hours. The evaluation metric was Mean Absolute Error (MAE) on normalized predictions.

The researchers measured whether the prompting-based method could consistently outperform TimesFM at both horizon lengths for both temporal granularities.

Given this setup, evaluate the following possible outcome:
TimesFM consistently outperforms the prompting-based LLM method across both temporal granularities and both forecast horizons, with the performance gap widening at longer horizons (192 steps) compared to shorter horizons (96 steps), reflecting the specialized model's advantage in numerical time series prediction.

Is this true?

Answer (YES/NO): NO